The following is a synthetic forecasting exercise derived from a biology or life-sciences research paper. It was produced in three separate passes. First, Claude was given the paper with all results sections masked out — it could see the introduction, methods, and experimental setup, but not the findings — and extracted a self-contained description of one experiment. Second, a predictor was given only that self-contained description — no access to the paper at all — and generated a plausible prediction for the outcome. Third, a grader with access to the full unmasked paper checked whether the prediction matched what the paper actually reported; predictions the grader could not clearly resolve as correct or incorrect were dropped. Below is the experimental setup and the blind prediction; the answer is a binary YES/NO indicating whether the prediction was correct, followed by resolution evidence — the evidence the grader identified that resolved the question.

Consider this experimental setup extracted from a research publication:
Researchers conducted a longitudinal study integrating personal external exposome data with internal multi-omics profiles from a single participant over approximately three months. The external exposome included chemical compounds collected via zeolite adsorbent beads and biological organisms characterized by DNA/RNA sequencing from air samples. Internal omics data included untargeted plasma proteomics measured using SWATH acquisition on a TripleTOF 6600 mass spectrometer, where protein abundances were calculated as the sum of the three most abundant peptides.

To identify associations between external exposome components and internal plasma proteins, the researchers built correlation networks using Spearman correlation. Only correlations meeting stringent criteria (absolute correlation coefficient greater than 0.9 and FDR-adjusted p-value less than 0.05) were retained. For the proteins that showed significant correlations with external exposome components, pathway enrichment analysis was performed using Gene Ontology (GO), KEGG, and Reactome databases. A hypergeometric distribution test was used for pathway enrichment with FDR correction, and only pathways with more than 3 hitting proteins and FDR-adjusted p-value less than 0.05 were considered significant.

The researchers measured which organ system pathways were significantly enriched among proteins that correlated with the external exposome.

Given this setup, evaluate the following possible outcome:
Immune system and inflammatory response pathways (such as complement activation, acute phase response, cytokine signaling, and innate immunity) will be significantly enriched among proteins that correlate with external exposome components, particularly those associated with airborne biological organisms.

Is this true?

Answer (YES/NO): YES